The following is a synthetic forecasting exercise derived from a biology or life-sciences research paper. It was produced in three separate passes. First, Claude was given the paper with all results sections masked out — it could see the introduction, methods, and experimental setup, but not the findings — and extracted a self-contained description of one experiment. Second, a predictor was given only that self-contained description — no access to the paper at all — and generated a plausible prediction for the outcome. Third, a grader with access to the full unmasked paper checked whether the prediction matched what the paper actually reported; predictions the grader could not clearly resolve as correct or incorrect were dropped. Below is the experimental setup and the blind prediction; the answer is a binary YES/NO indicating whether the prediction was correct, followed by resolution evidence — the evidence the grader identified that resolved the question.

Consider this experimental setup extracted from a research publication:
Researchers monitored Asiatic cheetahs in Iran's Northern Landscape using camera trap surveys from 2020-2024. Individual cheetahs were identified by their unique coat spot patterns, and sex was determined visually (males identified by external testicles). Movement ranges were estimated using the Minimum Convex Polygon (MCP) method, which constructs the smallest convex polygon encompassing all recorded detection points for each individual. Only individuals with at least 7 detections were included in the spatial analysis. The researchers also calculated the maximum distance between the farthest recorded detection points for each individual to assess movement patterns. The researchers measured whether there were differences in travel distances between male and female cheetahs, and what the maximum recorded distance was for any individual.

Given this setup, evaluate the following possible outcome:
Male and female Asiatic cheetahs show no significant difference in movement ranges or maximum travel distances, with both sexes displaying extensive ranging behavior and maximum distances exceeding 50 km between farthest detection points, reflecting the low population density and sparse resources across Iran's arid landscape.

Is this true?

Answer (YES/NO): NO